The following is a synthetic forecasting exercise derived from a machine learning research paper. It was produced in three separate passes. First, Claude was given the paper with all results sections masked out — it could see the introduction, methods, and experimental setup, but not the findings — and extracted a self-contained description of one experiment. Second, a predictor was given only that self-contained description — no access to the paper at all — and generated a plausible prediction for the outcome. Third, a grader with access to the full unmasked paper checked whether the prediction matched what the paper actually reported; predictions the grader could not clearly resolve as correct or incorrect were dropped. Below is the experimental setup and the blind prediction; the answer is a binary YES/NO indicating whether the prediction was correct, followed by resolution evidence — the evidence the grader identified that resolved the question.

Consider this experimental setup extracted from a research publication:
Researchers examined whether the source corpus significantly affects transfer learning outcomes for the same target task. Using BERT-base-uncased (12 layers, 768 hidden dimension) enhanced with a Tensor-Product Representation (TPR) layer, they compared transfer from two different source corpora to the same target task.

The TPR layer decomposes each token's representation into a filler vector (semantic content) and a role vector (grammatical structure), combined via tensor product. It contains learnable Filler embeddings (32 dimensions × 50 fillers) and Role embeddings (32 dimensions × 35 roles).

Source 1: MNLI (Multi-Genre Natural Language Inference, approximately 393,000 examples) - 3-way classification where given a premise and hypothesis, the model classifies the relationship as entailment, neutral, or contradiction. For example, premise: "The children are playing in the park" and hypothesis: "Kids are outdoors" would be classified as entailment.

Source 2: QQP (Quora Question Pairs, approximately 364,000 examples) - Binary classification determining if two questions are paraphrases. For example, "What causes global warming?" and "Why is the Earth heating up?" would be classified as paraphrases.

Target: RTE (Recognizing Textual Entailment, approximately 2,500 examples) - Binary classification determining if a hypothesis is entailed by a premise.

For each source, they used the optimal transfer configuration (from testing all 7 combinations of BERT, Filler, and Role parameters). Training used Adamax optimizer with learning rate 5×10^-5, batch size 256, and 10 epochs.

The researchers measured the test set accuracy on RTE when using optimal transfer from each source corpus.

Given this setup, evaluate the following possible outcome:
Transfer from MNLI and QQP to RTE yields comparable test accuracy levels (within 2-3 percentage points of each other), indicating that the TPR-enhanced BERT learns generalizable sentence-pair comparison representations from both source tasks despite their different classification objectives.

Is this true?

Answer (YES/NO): NO